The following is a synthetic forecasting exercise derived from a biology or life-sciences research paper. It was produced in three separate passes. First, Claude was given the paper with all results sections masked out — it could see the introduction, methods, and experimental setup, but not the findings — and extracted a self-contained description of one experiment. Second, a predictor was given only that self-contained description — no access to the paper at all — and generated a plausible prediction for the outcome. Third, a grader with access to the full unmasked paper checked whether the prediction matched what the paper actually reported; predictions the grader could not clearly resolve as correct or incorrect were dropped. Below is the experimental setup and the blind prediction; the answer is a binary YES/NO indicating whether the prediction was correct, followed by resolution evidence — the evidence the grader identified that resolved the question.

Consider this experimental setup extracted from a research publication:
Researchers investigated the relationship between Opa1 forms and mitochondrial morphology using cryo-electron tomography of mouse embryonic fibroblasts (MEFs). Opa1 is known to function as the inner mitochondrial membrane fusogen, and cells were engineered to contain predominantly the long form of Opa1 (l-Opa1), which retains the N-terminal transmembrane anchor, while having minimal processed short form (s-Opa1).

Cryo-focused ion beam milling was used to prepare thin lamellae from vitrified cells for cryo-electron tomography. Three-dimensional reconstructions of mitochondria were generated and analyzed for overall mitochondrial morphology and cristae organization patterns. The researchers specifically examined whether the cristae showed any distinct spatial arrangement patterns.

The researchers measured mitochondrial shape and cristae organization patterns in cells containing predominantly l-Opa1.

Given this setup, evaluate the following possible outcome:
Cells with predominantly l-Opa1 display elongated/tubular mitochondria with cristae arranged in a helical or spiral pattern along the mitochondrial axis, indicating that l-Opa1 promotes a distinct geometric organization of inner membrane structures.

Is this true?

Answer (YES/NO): NO